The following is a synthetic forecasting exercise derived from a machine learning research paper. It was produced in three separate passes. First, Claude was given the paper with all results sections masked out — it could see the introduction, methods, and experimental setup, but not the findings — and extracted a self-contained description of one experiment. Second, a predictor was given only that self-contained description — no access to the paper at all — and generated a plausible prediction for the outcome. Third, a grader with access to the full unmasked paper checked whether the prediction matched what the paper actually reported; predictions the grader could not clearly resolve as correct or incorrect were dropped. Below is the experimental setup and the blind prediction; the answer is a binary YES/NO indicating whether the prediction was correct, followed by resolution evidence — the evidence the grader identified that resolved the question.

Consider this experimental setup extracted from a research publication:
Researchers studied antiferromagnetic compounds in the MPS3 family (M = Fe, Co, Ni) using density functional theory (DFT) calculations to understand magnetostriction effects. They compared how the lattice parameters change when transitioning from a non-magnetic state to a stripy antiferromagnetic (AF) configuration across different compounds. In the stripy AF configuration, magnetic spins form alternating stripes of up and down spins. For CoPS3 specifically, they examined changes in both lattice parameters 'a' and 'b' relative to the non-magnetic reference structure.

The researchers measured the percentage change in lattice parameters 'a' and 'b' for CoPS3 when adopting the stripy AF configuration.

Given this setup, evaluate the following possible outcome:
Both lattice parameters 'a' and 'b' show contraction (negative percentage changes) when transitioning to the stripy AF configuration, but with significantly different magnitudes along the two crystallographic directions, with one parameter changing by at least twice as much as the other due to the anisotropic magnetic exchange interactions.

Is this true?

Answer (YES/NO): NO